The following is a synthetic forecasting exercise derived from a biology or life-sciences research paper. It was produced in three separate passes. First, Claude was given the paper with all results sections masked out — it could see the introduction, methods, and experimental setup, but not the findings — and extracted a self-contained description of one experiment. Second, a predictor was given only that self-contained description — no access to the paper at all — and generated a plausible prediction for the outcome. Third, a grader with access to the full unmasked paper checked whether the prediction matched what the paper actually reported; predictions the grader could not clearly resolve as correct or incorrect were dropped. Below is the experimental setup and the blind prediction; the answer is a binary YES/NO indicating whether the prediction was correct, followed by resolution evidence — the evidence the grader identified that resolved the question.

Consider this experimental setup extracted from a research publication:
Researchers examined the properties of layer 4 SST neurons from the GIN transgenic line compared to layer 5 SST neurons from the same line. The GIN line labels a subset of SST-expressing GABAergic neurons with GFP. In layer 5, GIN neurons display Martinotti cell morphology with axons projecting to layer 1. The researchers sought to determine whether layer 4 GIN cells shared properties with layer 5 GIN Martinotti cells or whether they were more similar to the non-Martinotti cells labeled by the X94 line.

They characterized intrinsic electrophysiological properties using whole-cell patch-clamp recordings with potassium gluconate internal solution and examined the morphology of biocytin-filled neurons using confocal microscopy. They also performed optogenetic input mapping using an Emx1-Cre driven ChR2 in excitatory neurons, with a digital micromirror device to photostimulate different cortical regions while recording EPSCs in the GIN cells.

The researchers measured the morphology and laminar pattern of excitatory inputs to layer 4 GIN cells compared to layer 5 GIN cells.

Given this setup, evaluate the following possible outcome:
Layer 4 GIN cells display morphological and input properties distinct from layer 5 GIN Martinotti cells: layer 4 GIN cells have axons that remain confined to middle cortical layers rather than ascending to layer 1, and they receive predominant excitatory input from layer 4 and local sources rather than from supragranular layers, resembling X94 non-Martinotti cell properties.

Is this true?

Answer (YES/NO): YES